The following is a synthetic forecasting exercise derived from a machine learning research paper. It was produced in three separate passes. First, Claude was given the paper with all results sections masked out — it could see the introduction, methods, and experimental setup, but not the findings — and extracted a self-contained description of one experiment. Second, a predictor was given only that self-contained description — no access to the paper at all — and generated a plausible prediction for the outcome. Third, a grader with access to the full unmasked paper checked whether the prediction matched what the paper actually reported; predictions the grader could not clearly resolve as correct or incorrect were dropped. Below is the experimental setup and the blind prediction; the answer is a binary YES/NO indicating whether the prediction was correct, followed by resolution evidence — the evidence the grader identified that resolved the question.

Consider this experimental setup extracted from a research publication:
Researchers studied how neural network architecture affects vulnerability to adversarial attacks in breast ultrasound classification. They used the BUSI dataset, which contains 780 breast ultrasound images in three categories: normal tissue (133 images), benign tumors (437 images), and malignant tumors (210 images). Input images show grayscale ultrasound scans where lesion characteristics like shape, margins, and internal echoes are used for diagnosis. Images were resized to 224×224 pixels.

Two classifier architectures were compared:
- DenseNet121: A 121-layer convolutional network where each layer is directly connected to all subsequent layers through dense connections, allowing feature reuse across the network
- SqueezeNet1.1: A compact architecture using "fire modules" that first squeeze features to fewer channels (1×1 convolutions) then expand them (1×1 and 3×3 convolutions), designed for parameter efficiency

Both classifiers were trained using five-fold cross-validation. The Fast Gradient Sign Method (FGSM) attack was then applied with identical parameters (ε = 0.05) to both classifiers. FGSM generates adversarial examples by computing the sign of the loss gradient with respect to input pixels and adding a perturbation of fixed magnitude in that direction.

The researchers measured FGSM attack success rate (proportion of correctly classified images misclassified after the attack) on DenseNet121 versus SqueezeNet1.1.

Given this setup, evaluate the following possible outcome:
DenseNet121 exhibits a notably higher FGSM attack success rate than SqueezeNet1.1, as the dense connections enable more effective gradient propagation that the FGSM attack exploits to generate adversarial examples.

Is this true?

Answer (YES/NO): YES